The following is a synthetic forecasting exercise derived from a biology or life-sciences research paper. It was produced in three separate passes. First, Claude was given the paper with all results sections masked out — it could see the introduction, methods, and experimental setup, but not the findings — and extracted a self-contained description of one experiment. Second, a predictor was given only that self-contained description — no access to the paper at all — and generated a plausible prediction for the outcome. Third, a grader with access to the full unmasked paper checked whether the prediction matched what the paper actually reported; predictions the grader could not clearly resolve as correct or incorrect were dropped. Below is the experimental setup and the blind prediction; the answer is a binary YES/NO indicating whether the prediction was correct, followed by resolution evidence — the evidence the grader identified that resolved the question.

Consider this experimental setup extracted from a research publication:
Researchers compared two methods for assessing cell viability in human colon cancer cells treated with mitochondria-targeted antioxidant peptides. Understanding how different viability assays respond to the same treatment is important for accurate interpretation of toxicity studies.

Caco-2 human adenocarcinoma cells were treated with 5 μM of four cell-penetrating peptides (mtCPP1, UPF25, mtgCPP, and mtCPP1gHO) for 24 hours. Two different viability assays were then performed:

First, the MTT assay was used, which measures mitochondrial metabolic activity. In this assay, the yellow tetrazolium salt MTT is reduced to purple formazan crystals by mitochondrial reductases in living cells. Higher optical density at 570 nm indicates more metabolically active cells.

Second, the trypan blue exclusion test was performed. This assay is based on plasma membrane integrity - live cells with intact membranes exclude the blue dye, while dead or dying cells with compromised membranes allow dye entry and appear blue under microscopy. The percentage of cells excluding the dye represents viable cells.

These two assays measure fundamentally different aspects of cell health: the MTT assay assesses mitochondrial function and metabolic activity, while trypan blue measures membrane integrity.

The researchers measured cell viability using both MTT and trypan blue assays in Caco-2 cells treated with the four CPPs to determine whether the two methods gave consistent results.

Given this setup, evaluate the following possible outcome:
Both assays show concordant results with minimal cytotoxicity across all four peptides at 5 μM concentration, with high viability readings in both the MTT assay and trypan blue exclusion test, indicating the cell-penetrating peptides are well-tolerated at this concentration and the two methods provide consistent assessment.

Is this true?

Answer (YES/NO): YES